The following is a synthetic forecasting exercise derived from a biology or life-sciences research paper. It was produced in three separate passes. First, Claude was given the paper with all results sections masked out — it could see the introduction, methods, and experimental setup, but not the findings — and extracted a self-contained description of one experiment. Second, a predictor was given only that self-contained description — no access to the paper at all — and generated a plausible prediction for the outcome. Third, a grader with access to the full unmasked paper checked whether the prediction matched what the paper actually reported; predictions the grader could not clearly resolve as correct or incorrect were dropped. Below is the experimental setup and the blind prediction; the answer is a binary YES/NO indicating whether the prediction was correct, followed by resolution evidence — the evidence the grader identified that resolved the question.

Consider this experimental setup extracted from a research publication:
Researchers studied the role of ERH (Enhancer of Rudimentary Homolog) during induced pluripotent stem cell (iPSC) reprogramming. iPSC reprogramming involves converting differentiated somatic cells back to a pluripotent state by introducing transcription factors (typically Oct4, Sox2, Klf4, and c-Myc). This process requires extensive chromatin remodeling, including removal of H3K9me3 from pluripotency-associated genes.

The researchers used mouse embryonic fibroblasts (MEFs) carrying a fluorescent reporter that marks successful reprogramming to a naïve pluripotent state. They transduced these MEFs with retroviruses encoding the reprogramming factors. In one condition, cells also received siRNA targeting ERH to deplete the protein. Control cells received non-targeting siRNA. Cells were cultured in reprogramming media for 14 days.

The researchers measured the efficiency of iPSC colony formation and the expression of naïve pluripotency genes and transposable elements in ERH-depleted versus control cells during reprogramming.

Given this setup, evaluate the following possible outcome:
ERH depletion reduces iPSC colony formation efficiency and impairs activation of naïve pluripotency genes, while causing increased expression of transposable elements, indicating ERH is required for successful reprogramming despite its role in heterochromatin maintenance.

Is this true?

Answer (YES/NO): NO